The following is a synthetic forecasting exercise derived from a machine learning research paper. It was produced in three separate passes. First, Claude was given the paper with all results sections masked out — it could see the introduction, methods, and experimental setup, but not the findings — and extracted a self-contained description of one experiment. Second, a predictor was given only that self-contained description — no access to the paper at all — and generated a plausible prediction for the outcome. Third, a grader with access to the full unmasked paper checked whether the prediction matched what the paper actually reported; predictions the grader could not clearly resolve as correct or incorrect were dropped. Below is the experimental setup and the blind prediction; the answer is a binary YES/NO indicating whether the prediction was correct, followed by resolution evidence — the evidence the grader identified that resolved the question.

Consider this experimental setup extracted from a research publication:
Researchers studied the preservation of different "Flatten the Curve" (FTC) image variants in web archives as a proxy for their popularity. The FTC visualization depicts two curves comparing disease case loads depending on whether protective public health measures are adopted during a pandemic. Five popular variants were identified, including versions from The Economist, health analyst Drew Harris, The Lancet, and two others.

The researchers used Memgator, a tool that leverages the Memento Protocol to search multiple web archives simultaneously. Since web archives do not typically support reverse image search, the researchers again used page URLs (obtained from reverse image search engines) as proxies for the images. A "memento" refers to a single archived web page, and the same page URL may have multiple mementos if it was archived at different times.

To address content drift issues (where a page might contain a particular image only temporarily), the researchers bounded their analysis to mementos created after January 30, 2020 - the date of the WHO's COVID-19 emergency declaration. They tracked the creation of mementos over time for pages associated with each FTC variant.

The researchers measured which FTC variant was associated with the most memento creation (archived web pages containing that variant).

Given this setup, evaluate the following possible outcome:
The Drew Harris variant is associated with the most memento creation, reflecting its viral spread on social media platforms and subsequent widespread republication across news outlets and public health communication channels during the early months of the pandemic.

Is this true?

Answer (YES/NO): YES